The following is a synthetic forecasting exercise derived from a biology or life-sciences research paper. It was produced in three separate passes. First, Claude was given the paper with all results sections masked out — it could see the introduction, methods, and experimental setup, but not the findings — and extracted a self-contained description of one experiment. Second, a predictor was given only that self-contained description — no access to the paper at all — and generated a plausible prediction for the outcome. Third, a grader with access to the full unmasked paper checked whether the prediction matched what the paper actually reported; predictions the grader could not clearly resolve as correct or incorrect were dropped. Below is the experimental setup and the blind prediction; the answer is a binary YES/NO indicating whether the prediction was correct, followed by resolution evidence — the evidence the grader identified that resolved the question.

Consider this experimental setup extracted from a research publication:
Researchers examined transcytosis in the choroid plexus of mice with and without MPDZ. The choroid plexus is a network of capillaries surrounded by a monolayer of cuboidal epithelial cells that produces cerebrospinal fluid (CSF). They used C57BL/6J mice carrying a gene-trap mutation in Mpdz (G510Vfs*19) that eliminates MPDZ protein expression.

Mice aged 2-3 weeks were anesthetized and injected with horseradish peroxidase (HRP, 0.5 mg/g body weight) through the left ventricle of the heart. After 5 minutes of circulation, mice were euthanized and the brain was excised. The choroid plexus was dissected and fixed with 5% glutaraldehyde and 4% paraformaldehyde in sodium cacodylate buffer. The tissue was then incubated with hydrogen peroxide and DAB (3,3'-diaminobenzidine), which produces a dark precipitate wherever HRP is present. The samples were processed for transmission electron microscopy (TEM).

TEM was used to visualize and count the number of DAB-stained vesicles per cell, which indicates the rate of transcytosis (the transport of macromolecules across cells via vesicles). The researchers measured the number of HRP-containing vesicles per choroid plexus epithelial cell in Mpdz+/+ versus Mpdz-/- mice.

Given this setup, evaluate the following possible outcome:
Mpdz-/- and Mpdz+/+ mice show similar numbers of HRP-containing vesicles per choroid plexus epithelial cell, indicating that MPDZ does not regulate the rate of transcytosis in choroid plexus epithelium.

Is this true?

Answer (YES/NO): NO